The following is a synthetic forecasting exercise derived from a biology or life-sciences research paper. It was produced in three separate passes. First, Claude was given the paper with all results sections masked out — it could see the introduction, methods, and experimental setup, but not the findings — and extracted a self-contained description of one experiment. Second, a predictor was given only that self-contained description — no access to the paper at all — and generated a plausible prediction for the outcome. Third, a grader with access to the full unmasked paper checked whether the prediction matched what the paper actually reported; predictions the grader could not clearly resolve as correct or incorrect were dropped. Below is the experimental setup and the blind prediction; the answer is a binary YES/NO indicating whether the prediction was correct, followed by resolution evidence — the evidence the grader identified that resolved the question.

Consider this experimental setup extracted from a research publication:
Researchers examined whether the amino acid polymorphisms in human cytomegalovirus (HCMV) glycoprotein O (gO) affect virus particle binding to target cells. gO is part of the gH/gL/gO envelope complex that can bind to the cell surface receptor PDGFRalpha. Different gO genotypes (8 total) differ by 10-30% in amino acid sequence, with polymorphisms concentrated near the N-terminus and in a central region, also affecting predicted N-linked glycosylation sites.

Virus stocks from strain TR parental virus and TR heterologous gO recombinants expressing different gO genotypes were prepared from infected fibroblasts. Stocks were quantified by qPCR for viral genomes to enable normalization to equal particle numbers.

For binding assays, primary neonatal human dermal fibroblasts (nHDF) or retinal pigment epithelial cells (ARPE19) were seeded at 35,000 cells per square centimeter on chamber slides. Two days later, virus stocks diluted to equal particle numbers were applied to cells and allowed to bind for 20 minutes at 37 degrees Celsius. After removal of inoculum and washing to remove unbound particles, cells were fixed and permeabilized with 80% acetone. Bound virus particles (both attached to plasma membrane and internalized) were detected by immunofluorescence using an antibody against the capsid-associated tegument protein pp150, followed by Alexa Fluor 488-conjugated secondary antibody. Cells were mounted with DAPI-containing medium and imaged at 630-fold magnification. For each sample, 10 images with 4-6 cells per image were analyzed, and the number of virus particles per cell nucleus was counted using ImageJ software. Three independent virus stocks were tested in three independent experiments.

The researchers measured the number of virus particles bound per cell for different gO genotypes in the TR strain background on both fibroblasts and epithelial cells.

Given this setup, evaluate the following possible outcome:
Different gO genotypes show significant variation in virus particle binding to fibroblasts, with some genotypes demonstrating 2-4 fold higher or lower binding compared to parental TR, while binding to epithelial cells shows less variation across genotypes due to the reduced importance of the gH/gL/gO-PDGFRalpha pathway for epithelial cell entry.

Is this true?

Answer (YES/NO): NO